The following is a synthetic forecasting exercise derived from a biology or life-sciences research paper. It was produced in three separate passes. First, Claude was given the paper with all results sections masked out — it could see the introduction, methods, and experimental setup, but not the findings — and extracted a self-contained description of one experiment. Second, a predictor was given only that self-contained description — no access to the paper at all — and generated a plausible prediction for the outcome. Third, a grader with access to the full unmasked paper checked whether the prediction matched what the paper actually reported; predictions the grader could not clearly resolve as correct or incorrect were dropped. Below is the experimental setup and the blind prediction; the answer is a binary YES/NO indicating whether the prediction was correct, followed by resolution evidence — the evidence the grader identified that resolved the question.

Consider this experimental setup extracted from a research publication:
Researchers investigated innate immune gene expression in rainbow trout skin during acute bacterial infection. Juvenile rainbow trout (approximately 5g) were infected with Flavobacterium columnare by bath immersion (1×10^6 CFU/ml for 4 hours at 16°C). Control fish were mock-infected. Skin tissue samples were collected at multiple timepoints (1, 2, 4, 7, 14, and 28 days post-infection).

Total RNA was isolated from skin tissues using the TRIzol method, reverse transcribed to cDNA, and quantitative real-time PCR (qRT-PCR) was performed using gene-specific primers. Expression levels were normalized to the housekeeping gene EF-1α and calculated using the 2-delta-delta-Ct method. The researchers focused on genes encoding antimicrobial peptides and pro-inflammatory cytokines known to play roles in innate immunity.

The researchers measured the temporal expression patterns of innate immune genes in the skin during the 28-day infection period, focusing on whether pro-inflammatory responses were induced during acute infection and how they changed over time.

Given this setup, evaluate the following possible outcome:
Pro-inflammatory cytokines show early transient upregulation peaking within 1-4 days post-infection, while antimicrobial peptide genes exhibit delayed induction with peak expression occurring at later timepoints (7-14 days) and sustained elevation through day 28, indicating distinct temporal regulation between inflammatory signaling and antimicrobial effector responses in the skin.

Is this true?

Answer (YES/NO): NO